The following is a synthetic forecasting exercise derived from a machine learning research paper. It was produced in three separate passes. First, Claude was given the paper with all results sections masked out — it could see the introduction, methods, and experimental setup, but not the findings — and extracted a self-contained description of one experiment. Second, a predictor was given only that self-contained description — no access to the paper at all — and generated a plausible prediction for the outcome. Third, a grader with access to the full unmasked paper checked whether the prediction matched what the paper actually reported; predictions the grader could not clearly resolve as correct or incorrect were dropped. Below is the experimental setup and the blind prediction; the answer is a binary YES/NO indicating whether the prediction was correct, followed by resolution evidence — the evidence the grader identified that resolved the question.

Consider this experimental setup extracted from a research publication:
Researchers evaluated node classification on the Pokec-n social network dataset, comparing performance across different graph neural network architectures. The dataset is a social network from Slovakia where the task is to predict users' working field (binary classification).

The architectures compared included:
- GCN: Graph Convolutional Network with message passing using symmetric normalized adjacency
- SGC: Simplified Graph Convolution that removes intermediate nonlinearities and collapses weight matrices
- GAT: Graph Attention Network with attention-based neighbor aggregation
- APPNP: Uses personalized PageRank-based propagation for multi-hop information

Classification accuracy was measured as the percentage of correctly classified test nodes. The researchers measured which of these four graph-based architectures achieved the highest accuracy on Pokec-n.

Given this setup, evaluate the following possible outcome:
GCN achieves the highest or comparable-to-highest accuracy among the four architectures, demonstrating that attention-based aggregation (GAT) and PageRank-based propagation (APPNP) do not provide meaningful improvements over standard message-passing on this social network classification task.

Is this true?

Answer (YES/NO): YES